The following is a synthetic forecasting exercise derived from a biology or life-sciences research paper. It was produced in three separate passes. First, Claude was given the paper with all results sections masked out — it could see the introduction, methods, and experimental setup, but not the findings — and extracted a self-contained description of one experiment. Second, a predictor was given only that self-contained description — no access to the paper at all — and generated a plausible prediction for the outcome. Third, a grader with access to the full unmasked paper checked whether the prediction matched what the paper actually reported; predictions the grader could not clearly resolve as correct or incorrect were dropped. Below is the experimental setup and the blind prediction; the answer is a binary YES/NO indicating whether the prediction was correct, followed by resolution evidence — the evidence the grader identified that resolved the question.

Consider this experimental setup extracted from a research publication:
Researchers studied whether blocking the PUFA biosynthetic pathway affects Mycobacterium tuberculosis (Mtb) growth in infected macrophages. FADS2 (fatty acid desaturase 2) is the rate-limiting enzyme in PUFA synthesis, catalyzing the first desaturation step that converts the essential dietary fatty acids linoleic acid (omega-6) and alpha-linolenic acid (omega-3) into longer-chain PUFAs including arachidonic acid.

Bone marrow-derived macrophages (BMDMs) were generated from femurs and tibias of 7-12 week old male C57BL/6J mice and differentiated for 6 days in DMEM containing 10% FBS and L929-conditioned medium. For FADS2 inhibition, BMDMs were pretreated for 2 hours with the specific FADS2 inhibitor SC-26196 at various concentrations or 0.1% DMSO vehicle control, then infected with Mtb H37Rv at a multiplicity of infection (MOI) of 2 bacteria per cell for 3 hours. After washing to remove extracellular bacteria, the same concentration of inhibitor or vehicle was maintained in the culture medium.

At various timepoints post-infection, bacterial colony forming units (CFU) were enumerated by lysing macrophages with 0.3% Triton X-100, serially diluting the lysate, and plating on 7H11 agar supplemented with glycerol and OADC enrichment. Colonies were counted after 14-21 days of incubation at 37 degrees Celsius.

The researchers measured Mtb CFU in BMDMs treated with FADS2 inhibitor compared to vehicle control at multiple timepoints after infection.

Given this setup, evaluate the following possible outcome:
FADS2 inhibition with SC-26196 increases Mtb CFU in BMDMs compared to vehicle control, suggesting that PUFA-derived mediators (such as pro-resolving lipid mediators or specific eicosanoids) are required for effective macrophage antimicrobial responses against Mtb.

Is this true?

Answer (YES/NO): NO